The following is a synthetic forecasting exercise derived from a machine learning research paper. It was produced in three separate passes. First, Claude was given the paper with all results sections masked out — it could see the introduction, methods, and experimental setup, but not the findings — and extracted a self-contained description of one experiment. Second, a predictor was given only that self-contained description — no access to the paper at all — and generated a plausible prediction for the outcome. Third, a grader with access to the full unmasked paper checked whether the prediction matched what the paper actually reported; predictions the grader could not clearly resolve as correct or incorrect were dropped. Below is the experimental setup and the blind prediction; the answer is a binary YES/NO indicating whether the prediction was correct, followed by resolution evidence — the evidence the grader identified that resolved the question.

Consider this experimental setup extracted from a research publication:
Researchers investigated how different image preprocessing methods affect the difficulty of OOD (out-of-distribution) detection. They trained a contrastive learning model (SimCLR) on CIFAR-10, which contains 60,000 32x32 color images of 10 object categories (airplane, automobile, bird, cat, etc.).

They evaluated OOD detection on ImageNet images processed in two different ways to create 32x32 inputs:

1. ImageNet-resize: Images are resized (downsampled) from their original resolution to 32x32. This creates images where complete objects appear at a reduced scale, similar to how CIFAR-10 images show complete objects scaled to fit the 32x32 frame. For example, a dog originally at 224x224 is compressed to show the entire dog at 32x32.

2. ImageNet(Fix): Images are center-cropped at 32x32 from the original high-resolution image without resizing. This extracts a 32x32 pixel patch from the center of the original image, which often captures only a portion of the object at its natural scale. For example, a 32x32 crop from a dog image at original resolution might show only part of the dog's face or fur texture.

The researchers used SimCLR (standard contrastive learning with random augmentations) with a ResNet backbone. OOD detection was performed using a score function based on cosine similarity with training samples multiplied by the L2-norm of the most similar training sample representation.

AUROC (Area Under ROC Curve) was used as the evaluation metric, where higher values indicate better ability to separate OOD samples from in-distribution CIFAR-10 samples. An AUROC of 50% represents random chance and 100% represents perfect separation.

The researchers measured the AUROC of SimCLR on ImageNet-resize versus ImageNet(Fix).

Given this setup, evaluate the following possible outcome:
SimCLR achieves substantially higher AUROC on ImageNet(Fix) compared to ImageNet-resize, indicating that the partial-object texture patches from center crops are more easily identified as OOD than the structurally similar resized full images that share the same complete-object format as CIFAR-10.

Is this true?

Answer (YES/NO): YES